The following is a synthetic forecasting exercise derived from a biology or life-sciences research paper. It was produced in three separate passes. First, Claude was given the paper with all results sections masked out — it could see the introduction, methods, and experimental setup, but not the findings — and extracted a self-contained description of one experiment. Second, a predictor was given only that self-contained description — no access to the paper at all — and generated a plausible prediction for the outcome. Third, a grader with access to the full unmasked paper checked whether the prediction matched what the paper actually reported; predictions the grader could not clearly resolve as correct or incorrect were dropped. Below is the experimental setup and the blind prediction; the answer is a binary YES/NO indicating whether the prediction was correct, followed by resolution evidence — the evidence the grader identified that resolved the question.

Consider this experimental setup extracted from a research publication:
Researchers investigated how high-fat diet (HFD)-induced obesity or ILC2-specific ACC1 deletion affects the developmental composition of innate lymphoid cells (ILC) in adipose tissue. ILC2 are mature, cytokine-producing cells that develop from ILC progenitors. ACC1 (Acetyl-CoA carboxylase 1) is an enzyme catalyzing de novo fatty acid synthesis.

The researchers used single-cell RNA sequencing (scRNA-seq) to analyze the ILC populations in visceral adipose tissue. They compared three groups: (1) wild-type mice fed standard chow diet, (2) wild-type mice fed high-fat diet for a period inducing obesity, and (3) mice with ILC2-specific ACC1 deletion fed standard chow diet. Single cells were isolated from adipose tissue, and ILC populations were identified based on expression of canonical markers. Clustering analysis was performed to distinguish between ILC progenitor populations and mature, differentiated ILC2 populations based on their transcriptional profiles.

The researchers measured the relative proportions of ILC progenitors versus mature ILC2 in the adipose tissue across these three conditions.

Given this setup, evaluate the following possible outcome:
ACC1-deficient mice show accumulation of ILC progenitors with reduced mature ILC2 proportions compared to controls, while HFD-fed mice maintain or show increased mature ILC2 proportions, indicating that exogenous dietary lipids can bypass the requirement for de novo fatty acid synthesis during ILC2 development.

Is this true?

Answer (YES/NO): NO